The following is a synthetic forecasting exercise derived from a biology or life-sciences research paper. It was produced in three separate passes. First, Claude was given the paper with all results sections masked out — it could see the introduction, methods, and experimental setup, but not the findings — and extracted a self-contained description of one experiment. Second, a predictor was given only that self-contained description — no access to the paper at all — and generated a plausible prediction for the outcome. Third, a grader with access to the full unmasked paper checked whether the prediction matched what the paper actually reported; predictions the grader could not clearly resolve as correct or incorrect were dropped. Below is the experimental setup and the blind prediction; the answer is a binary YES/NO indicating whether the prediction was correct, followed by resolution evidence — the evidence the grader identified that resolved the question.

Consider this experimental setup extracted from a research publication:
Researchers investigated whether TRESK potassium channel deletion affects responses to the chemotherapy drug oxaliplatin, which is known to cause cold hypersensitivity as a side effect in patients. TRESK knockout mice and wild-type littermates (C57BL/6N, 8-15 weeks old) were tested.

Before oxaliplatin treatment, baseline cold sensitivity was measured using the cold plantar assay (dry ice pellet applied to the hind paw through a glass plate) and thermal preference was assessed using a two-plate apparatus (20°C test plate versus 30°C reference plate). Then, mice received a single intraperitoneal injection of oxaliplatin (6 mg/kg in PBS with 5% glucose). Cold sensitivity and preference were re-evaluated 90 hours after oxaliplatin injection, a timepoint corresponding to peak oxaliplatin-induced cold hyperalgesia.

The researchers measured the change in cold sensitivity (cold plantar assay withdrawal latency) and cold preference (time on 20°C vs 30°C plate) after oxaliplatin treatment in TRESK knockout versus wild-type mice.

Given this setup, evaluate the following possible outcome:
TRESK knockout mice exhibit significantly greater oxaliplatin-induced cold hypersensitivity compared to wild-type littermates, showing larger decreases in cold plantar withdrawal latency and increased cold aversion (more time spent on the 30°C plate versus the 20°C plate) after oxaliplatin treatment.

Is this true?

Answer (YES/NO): NO